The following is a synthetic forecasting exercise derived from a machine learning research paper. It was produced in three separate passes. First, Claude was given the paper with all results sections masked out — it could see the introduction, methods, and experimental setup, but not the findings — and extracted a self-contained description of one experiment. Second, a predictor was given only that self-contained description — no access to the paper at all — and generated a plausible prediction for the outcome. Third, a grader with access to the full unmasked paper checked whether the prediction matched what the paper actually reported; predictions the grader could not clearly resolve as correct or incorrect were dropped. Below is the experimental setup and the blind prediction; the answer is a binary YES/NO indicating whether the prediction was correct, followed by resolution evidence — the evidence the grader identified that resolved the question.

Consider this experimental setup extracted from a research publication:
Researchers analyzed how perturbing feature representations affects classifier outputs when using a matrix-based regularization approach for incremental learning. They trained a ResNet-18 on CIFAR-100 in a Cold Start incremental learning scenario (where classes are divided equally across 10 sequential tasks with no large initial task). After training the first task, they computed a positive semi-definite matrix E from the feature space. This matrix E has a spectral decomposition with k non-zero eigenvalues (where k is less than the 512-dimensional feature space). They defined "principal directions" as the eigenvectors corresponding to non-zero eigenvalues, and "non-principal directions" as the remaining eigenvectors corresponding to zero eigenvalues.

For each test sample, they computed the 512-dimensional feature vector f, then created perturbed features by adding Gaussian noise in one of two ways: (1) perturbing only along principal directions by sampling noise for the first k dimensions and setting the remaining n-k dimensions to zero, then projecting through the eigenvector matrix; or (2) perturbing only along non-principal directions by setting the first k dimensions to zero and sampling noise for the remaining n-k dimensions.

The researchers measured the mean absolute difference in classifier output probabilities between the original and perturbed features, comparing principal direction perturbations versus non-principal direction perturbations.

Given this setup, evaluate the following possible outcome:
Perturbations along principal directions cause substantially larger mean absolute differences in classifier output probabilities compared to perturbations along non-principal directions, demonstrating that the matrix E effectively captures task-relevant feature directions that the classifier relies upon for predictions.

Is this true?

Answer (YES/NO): YES